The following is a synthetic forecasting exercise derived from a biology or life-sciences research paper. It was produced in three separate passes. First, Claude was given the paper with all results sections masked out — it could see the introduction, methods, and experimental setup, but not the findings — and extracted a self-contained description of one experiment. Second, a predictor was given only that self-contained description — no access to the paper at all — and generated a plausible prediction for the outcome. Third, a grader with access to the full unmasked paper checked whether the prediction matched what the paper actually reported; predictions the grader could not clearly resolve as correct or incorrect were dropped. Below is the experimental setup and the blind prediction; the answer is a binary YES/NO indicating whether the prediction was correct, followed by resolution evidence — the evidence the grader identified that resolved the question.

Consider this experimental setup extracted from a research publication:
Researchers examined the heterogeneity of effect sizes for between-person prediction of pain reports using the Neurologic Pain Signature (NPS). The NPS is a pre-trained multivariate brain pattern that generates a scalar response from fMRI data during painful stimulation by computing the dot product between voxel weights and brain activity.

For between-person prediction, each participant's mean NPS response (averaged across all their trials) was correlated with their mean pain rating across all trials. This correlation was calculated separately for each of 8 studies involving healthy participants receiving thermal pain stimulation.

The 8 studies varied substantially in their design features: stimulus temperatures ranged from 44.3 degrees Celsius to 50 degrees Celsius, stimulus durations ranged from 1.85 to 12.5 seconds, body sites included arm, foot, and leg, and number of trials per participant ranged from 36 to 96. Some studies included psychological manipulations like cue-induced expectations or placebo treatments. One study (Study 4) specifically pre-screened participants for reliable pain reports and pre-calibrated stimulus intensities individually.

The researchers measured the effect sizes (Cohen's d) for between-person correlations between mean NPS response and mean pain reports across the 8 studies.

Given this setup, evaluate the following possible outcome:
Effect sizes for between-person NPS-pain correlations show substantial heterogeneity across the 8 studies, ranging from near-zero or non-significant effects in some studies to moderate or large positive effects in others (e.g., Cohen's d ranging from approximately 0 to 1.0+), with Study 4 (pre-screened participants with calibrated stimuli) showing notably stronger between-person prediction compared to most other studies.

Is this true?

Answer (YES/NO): YES